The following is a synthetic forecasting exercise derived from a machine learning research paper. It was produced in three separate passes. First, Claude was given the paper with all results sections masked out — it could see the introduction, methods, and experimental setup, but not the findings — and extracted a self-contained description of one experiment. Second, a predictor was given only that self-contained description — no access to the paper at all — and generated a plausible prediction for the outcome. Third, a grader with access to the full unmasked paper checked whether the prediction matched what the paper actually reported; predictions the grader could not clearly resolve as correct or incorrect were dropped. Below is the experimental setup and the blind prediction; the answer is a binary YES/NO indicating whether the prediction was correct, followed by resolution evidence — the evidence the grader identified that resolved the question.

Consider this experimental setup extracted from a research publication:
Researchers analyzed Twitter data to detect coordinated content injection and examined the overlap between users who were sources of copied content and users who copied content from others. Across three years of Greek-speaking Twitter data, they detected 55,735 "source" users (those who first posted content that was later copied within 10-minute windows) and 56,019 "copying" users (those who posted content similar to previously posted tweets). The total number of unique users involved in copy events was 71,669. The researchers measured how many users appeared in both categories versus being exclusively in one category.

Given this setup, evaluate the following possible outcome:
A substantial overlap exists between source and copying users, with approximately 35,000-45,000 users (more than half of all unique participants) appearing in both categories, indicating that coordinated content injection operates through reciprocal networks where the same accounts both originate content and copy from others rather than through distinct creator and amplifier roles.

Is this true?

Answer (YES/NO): YES